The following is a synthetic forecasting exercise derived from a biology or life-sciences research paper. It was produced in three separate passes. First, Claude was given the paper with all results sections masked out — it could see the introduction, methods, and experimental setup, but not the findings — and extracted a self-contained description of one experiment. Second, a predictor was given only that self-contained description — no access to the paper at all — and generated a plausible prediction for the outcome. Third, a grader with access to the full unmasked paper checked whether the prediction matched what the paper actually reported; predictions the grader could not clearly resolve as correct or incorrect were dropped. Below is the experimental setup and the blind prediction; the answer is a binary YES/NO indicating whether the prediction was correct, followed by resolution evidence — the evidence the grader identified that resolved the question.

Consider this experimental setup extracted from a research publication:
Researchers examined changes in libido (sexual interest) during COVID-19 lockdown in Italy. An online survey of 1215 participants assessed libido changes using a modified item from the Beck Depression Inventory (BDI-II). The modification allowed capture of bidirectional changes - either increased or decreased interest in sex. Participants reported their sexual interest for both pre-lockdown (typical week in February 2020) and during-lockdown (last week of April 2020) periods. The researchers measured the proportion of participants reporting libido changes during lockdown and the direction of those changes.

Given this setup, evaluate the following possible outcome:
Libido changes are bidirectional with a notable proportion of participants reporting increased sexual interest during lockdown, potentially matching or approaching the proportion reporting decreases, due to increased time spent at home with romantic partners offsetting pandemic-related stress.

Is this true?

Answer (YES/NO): NO